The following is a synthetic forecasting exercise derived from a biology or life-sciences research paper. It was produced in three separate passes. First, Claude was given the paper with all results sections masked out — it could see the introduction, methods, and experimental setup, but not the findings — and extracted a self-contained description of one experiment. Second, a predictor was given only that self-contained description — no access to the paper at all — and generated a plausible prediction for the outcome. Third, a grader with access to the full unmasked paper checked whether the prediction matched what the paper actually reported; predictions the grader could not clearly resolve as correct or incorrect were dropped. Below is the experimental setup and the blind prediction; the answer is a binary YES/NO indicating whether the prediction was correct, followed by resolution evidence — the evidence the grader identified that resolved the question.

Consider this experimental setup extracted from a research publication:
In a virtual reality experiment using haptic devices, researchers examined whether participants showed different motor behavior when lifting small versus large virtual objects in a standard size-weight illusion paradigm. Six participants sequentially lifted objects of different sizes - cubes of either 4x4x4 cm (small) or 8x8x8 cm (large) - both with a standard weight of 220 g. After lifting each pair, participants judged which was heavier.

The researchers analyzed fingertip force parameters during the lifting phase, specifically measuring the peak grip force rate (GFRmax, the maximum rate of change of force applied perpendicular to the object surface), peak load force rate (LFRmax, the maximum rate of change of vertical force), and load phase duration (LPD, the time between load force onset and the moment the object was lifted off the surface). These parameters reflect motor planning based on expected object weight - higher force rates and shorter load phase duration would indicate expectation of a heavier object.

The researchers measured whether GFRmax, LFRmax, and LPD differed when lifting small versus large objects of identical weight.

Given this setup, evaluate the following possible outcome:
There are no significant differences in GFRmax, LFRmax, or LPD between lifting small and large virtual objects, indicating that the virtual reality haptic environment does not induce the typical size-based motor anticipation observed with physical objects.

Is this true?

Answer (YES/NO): YES